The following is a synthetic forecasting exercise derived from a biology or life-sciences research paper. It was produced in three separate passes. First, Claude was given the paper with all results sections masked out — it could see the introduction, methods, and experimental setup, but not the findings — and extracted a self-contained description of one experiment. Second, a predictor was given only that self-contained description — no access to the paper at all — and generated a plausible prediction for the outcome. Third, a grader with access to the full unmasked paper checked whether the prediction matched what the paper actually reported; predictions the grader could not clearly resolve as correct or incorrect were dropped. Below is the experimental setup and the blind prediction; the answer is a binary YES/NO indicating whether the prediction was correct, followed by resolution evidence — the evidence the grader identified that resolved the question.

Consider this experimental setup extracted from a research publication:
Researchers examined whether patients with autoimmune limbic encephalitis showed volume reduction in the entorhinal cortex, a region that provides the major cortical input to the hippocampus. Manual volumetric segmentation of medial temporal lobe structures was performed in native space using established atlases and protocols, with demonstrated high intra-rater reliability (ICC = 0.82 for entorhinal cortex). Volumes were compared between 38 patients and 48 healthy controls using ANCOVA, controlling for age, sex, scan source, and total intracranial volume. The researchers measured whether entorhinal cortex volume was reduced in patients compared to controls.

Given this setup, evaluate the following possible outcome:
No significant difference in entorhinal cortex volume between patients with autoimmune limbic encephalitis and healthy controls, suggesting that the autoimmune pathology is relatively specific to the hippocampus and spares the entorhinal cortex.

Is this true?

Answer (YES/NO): NO